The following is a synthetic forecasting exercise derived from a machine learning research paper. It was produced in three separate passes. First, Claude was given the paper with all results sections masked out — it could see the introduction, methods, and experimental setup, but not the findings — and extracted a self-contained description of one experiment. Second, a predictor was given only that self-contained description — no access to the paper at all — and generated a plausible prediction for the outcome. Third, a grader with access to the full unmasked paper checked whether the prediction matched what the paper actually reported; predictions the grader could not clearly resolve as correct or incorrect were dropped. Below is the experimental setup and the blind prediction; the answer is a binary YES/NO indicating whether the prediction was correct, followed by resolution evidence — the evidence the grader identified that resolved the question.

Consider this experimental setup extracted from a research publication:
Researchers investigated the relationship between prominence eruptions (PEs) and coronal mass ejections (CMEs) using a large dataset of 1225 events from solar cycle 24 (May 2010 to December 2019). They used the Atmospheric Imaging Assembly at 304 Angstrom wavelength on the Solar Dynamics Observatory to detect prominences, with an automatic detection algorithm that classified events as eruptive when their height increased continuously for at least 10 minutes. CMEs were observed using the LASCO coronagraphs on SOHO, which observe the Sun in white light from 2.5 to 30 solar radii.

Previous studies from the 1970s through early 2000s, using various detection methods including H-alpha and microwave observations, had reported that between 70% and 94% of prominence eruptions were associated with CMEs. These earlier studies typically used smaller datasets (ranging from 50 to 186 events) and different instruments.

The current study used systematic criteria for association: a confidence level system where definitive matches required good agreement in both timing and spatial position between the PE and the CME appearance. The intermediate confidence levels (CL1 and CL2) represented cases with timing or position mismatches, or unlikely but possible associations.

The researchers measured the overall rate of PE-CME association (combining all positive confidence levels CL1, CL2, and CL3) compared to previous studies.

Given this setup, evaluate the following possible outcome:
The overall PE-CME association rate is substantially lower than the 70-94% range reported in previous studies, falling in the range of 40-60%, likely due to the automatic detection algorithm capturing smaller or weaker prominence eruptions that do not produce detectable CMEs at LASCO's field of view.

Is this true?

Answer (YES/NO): YES